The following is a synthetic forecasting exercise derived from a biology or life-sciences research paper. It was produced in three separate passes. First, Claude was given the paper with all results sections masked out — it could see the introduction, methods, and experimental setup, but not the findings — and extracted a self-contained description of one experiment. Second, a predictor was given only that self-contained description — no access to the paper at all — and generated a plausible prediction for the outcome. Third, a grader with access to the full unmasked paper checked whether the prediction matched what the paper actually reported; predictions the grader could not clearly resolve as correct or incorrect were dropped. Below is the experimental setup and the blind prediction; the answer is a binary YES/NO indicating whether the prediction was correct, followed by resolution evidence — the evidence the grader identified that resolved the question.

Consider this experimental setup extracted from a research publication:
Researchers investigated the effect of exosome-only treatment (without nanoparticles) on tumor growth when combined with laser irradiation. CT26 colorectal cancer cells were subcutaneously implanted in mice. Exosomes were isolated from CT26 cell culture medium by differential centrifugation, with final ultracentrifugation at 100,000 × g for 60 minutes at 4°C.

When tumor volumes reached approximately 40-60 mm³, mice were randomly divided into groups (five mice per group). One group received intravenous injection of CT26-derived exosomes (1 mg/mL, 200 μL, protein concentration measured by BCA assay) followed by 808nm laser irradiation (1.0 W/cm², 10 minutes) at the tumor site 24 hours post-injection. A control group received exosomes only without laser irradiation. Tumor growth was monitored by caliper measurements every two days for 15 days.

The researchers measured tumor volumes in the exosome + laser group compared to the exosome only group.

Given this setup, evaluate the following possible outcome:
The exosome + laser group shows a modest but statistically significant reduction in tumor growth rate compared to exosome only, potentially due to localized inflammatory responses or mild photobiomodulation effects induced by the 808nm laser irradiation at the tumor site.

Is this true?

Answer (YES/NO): NO